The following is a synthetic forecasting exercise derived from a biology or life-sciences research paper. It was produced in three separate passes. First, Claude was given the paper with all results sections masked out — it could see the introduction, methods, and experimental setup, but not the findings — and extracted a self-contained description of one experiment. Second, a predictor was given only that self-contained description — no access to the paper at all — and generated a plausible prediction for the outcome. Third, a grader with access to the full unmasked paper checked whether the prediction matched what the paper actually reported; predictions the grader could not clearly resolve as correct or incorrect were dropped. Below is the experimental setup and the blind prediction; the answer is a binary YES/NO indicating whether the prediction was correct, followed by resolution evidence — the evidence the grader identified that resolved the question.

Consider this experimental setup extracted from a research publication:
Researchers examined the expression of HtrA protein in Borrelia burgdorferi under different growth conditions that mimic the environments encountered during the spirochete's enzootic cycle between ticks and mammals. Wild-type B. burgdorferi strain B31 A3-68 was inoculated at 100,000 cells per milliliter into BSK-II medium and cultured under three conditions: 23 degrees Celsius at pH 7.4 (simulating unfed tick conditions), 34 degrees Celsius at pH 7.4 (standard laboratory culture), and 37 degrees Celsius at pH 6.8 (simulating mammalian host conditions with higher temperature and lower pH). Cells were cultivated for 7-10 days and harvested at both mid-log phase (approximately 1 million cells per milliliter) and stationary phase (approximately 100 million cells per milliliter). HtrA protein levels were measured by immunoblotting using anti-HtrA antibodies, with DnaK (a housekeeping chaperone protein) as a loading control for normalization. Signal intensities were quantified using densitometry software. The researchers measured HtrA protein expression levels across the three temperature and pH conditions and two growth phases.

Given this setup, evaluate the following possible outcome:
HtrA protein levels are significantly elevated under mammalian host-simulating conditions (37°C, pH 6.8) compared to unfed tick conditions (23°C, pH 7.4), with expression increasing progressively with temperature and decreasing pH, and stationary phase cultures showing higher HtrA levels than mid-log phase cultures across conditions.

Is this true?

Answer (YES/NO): NO